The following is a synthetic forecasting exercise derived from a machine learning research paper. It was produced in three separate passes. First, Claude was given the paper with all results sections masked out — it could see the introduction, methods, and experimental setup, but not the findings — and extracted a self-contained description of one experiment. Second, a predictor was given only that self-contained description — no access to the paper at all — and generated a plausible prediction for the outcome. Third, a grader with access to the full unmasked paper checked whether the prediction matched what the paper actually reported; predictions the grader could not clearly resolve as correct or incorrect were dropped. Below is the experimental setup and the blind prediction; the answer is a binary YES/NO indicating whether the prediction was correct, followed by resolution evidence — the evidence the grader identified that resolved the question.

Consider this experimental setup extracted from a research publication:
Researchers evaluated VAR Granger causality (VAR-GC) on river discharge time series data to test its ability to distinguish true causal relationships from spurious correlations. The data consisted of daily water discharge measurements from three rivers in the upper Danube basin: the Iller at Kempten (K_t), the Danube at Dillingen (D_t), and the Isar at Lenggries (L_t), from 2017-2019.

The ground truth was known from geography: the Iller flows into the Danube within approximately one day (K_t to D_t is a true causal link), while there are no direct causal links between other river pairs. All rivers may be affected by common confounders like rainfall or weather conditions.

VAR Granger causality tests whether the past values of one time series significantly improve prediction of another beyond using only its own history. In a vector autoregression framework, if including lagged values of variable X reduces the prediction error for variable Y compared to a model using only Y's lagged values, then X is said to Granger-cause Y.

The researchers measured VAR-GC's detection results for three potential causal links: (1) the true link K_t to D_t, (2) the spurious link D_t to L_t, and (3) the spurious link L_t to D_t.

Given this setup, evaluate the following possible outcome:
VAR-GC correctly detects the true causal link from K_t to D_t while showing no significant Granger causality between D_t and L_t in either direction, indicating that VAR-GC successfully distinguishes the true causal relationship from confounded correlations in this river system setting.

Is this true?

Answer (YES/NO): NO